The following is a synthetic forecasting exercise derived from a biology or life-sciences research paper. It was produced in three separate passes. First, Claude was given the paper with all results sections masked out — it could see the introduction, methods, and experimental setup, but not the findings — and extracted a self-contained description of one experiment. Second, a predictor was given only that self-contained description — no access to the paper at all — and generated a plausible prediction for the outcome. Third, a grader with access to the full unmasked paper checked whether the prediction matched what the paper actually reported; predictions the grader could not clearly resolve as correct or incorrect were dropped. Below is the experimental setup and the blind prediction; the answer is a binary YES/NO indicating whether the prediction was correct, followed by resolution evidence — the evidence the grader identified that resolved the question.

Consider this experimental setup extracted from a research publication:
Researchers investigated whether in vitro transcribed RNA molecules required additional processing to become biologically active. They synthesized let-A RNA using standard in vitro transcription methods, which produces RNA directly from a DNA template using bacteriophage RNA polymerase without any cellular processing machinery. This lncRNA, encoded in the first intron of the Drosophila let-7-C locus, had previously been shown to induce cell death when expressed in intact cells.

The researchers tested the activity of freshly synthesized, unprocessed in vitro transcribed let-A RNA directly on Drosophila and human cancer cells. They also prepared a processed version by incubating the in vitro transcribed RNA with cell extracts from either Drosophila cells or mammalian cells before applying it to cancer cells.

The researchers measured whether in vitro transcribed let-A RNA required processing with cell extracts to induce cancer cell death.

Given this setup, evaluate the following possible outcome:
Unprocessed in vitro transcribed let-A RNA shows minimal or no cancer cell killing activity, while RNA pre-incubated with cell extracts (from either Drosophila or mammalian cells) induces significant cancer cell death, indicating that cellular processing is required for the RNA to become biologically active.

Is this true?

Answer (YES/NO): YES